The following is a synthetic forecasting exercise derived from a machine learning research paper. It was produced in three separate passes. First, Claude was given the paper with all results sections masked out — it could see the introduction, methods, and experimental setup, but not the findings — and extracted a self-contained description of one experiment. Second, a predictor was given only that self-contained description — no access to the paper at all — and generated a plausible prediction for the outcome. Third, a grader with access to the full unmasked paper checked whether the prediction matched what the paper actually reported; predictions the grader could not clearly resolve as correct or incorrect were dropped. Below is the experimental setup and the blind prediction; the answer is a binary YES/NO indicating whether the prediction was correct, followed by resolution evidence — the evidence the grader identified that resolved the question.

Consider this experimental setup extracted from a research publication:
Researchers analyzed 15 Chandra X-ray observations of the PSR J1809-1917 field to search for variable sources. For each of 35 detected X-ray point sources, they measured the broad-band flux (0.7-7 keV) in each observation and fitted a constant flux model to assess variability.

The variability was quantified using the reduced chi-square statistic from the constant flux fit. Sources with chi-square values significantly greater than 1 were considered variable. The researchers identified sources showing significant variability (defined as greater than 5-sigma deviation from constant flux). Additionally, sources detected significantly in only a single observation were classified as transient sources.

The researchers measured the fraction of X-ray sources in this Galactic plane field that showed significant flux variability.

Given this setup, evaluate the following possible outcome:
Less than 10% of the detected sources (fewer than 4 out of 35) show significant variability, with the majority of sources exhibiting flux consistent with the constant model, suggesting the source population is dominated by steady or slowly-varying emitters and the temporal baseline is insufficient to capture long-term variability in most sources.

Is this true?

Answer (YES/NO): YES